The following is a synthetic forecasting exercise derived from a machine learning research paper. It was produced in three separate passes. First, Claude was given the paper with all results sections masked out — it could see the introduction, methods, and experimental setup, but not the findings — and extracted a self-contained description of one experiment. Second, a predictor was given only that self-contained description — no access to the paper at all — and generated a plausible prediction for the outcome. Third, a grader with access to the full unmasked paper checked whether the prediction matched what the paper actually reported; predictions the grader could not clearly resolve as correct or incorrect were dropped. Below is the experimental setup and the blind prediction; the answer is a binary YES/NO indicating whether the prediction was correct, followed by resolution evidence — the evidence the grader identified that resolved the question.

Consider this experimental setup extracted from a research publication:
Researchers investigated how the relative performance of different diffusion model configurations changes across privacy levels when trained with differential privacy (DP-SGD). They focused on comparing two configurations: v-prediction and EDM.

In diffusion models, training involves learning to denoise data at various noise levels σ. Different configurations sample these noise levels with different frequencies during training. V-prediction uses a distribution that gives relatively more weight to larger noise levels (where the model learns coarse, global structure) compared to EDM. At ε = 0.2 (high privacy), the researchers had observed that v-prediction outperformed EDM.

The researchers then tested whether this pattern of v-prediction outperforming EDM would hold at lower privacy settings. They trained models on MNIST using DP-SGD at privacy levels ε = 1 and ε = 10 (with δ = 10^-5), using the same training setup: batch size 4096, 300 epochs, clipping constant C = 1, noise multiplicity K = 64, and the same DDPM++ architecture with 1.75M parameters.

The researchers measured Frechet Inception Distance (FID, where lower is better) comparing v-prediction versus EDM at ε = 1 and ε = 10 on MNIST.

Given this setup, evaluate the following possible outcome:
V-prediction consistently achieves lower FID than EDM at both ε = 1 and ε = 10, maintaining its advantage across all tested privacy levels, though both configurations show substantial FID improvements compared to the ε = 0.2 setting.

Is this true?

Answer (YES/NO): NO